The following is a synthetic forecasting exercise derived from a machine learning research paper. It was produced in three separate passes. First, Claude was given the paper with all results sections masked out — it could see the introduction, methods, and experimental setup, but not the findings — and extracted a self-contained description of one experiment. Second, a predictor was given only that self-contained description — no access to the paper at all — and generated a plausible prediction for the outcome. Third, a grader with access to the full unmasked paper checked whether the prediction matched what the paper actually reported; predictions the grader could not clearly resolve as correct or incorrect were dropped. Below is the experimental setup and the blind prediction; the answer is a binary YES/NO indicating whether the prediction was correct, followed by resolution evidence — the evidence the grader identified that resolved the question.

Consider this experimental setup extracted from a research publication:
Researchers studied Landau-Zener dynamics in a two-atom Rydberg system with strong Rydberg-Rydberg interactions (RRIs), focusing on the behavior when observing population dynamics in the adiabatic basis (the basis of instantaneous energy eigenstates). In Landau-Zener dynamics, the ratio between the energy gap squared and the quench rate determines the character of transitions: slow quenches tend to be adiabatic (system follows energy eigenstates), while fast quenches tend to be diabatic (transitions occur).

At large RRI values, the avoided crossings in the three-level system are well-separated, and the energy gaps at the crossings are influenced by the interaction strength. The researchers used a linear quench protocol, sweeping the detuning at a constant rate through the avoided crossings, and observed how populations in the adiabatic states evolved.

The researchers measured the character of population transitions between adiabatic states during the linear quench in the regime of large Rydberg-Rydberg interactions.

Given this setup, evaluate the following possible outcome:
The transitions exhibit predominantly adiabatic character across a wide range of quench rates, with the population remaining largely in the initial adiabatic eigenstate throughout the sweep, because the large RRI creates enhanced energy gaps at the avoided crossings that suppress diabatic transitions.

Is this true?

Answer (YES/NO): NO